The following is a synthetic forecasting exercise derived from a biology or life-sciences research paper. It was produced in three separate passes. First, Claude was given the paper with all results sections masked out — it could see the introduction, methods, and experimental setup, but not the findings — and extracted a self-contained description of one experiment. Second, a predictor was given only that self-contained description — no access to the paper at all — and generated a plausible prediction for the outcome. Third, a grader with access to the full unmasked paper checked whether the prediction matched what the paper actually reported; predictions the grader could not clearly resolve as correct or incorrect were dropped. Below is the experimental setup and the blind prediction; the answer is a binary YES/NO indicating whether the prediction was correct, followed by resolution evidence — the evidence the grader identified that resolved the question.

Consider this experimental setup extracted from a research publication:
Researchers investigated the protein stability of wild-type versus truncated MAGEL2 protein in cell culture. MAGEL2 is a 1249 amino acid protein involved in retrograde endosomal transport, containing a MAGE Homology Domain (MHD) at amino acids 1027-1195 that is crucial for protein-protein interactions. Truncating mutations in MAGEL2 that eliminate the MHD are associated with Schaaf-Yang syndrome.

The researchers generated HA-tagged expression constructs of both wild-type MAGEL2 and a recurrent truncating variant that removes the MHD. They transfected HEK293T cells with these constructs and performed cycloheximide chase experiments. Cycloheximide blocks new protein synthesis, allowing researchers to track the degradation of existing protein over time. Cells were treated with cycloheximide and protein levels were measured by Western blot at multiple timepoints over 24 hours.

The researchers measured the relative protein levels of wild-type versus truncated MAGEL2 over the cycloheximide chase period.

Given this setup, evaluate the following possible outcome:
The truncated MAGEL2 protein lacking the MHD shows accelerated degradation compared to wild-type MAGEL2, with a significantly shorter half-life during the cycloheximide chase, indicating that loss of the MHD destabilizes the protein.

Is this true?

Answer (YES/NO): NO